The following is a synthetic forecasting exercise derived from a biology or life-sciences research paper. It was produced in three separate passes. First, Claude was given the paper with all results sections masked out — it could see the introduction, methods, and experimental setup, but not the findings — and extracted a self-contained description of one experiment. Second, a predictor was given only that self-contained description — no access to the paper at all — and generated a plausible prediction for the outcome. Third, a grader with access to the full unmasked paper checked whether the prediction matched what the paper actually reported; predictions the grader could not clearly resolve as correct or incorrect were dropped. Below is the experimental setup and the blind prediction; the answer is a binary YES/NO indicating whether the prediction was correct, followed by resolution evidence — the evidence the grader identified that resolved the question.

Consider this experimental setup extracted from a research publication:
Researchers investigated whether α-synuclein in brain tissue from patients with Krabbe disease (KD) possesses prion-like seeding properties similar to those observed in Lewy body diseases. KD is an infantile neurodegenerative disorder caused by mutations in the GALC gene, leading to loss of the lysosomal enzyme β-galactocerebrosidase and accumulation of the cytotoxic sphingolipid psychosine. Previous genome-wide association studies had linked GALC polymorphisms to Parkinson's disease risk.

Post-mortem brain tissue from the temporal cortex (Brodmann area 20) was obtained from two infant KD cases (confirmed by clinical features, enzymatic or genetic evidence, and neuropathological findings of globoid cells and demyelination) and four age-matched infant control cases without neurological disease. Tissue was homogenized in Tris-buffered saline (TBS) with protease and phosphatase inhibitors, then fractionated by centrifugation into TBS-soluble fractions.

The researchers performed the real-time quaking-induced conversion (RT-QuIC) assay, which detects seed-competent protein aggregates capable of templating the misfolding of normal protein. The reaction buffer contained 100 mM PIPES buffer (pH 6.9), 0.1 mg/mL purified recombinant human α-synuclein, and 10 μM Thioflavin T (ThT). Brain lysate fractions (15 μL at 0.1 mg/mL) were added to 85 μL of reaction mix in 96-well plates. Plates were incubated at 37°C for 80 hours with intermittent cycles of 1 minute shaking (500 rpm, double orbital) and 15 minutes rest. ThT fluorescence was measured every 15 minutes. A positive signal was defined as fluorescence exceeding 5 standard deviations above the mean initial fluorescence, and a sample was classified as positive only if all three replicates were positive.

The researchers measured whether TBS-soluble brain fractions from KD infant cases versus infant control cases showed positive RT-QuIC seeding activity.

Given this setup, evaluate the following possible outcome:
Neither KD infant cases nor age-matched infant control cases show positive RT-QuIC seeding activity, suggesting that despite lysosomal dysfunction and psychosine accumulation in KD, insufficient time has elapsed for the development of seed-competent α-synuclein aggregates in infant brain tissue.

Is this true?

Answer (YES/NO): NO